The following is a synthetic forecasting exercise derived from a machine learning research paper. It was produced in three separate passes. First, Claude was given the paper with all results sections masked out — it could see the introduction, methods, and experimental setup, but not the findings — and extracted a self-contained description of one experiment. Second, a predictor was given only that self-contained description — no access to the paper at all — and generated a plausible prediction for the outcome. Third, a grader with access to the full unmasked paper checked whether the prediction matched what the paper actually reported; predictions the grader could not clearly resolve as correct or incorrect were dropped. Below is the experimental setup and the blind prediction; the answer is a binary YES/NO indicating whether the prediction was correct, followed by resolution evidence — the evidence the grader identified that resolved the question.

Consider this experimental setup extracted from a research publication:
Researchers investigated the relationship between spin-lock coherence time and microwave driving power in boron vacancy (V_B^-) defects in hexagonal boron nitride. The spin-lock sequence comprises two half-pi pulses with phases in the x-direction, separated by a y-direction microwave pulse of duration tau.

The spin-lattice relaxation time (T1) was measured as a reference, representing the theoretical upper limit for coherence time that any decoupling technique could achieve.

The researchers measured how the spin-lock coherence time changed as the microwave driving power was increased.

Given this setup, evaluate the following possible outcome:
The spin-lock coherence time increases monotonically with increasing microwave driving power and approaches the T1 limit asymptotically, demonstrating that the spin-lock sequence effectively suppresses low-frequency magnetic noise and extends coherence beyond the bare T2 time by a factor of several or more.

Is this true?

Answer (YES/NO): YES